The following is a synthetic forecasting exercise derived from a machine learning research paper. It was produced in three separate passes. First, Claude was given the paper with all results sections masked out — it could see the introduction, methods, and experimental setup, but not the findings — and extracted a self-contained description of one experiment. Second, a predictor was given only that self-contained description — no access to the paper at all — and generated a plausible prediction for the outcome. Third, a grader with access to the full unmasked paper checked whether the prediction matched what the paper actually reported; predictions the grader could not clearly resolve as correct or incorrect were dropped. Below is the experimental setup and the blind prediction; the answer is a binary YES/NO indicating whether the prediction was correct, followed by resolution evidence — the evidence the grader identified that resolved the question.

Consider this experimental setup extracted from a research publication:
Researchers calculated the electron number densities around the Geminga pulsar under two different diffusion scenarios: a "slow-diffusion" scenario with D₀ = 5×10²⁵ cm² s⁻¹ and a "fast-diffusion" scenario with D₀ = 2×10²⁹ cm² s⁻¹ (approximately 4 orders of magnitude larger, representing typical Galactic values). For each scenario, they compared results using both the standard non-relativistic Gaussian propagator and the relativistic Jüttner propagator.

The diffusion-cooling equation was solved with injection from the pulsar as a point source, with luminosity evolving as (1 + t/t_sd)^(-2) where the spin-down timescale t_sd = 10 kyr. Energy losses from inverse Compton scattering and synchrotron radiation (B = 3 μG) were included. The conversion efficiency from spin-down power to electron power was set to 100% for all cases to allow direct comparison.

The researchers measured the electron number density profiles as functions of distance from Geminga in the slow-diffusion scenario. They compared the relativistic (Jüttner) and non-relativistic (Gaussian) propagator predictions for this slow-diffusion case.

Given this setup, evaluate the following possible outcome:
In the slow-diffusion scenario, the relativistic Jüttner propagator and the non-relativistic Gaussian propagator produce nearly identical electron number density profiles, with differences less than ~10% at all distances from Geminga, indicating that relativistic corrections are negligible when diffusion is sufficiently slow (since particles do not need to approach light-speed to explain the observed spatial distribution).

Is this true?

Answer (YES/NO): YES